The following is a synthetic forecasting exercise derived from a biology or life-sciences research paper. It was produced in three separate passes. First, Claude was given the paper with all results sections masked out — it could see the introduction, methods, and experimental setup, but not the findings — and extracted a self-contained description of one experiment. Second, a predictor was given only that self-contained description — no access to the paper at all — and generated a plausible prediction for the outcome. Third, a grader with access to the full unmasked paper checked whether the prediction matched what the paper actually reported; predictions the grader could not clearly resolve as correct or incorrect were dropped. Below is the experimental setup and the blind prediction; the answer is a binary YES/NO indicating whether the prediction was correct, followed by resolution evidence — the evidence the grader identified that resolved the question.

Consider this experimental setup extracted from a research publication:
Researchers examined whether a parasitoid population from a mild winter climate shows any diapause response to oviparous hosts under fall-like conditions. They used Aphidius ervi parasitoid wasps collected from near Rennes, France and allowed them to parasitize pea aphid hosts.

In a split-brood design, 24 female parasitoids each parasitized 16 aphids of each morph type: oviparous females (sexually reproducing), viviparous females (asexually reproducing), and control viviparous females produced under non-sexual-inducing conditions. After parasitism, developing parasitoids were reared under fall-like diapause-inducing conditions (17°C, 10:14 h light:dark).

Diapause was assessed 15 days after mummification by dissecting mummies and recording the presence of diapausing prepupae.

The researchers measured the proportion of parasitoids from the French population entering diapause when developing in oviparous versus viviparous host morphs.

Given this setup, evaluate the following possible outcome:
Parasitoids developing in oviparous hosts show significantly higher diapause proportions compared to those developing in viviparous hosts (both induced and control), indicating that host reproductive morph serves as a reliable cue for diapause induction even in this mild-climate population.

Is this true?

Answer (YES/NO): NO